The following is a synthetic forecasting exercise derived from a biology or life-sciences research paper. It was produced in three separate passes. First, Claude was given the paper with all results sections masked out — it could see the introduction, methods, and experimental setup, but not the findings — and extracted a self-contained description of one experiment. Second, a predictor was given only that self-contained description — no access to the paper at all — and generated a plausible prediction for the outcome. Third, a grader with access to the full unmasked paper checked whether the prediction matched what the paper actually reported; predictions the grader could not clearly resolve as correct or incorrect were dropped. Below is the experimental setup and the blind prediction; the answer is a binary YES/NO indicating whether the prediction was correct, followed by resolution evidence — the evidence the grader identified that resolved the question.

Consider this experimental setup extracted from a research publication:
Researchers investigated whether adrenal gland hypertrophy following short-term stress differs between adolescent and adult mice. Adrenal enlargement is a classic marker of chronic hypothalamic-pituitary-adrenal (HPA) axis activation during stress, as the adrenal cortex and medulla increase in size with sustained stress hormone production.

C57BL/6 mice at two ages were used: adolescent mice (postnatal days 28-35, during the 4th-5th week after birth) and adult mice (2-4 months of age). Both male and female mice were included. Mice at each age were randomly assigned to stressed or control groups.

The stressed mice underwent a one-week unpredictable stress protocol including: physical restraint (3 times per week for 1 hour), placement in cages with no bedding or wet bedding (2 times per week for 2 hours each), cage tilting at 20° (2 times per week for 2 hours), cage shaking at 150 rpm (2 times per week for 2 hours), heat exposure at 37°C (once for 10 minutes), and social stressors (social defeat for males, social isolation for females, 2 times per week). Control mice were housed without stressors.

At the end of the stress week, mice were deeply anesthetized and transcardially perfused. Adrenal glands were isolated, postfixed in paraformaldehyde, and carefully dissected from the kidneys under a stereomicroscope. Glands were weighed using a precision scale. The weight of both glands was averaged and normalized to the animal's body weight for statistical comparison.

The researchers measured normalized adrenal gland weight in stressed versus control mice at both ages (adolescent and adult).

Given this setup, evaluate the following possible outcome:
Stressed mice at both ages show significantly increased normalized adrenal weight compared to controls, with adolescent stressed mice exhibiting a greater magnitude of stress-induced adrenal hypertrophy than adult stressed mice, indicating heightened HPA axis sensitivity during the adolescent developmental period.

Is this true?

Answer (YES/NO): NO